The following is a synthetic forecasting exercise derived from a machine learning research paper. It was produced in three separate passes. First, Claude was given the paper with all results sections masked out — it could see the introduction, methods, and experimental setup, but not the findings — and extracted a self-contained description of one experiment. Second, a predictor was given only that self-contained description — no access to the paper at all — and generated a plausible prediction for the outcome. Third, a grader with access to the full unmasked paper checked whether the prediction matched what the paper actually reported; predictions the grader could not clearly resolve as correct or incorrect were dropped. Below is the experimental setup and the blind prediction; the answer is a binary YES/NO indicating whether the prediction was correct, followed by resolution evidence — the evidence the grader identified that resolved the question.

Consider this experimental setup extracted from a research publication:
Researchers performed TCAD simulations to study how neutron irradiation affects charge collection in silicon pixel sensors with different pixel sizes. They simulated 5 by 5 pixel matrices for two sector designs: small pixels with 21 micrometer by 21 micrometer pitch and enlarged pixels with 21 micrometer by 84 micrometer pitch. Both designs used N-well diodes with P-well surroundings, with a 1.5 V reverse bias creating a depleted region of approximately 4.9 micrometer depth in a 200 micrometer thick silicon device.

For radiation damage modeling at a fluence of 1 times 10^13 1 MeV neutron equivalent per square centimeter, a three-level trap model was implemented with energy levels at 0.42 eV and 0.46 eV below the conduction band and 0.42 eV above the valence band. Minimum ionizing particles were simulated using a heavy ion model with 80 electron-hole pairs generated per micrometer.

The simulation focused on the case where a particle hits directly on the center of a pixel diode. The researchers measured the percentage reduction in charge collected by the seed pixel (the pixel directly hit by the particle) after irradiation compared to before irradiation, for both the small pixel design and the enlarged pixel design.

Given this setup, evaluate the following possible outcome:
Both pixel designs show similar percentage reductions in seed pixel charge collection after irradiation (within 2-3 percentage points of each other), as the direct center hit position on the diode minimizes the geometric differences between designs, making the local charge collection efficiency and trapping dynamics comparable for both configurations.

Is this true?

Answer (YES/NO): YES